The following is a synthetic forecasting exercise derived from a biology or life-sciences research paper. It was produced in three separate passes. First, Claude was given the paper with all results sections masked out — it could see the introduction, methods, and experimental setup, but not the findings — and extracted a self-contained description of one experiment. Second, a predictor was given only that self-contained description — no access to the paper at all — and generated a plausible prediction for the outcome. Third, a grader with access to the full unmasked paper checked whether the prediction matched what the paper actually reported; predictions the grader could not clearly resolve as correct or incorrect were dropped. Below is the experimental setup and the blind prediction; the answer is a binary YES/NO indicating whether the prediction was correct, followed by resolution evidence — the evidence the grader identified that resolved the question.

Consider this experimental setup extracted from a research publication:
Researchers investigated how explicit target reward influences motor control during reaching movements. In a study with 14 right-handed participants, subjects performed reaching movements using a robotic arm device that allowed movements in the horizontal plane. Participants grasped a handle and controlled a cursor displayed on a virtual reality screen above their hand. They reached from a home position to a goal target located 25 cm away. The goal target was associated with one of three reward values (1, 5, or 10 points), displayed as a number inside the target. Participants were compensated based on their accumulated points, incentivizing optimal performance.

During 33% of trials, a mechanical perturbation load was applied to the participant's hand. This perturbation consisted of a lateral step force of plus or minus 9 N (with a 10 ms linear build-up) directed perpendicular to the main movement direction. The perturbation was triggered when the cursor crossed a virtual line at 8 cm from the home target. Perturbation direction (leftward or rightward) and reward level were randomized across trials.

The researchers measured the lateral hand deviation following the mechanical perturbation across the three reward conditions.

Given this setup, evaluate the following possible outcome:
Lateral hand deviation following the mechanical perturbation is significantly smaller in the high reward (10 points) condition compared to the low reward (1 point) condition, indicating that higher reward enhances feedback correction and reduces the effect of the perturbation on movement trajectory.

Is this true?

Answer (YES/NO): YES